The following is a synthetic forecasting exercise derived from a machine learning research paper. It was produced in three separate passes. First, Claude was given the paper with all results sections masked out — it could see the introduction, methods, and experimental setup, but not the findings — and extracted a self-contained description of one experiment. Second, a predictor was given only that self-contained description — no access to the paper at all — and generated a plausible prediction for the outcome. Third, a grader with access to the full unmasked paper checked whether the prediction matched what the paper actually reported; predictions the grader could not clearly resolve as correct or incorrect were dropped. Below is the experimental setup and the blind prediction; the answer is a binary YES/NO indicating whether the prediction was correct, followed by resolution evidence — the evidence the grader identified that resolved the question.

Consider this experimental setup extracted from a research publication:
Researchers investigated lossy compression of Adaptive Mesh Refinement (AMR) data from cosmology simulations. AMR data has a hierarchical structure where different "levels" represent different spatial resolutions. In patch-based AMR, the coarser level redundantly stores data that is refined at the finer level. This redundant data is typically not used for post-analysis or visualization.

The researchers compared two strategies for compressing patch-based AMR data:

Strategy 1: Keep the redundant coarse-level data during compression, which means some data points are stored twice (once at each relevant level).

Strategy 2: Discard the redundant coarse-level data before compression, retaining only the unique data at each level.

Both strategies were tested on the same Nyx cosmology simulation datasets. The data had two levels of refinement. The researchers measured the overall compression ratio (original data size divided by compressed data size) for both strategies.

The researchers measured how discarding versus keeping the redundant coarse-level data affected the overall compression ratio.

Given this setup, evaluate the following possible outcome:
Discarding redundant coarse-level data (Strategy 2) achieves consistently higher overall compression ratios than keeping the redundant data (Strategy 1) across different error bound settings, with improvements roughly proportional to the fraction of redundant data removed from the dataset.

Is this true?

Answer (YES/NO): NO